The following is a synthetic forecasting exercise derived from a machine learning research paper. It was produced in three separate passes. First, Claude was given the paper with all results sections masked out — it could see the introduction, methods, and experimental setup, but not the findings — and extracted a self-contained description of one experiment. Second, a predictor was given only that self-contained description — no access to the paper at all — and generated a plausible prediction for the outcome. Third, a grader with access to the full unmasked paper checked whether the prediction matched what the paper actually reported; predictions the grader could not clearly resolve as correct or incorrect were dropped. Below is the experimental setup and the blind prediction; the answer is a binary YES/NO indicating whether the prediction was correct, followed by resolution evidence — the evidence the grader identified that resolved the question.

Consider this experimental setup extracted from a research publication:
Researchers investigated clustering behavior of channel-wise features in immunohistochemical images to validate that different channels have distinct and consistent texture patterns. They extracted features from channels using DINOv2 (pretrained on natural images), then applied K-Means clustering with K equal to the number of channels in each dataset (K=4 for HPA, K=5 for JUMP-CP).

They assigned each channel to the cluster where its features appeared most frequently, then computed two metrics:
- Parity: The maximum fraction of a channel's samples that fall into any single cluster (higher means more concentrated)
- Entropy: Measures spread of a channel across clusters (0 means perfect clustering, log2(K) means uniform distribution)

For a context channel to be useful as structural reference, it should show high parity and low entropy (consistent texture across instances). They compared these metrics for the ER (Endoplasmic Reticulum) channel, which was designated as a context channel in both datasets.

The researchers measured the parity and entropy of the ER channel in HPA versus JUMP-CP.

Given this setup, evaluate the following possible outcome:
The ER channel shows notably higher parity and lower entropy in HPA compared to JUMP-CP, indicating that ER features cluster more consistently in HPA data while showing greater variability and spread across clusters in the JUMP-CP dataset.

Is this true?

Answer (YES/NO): YES